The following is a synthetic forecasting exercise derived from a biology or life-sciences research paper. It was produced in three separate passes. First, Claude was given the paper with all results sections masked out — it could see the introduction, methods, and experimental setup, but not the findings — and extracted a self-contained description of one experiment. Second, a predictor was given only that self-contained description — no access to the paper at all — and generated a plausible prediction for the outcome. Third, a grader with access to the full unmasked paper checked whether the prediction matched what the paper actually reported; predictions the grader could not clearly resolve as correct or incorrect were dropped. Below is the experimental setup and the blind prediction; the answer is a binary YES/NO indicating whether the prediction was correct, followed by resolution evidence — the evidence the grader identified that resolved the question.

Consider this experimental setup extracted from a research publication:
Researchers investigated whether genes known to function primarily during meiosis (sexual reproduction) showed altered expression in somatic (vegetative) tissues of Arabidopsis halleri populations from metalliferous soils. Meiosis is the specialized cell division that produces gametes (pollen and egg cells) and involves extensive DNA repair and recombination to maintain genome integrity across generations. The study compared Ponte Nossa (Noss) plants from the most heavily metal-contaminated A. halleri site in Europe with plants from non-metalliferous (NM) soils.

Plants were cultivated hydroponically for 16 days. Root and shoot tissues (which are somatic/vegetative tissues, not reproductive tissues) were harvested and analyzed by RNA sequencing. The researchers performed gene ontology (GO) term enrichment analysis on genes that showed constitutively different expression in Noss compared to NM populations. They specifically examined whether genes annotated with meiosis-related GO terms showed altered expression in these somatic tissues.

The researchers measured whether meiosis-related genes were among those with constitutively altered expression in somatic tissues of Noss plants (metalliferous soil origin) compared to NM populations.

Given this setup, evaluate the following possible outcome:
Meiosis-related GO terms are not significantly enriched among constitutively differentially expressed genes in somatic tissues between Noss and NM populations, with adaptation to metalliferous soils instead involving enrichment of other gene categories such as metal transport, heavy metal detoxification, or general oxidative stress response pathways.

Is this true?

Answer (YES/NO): NO